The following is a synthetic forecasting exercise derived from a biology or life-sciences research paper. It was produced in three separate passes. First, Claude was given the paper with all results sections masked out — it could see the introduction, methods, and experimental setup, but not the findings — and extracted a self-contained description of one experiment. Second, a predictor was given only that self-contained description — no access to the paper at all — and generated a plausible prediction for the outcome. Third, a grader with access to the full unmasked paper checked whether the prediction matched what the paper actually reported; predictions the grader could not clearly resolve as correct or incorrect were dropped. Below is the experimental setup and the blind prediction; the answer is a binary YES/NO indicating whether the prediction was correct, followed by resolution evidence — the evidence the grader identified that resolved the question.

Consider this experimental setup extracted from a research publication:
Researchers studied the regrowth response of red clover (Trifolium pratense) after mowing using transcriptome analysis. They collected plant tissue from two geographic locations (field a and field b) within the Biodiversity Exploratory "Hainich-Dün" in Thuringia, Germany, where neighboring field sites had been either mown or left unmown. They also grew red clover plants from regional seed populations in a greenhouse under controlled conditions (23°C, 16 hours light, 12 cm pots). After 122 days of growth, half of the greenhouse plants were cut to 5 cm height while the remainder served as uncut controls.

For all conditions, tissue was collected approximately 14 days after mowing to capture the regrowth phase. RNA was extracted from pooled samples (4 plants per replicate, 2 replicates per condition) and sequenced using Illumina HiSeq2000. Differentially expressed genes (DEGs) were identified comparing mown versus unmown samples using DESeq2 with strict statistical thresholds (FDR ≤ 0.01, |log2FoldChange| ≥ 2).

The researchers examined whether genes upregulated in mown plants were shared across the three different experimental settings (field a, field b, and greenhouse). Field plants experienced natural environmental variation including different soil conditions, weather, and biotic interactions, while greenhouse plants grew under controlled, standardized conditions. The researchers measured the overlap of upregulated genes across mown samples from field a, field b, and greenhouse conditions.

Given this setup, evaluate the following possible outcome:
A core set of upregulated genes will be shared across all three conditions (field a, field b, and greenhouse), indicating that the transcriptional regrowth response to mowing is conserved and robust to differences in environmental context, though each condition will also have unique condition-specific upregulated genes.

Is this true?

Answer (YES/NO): NO